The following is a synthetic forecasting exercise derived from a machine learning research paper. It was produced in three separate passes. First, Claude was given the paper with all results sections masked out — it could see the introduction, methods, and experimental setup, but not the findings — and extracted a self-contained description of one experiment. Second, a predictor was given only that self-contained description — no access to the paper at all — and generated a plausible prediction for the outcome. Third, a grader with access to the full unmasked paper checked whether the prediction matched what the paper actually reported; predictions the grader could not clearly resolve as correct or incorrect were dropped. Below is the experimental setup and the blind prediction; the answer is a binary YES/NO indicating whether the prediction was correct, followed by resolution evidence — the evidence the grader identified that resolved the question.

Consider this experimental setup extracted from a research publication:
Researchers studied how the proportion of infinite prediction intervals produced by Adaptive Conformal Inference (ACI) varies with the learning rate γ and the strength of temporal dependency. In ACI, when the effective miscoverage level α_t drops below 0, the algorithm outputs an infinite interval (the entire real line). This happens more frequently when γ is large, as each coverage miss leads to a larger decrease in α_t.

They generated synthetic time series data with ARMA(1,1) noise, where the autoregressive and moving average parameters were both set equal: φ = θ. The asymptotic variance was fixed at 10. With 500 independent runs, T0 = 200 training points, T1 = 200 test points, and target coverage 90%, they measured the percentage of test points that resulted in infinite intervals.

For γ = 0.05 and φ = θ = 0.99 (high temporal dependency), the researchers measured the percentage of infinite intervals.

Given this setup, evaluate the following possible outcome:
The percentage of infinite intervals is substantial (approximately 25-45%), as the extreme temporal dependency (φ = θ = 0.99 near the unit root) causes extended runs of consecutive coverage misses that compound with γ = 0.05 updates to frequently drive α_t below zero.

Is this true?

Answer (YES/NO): NO